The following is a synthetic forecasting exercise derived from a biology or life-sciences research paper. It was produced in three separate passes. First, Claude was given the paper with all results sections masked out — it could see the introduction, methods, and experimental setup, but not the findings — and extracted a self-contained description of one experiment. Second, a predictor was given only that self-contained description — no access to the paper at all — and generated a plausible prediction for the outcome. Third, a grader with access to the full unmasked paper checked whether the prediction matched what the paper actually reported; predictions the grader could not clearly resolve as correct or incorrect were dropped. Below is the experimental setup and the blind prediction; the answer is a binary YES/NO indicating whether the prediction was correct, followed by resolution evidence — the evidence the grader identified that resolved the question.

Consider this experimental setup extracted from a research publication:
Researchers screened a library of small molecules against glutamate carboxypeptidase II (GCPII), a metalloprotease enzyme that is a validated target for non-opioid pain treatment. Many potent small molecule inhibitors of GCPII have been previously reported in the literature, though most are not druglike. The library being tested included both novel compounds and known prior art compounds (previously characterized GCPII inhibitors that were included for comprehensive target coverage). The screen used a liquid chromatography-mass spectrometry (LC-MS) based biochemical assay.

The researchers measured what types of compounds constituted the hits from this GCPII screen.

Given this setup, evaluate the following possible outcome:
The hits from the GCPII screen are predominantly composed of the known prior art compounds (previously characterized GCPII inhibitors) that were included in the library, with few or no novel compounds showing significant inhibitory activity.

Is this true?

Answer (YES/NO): YES